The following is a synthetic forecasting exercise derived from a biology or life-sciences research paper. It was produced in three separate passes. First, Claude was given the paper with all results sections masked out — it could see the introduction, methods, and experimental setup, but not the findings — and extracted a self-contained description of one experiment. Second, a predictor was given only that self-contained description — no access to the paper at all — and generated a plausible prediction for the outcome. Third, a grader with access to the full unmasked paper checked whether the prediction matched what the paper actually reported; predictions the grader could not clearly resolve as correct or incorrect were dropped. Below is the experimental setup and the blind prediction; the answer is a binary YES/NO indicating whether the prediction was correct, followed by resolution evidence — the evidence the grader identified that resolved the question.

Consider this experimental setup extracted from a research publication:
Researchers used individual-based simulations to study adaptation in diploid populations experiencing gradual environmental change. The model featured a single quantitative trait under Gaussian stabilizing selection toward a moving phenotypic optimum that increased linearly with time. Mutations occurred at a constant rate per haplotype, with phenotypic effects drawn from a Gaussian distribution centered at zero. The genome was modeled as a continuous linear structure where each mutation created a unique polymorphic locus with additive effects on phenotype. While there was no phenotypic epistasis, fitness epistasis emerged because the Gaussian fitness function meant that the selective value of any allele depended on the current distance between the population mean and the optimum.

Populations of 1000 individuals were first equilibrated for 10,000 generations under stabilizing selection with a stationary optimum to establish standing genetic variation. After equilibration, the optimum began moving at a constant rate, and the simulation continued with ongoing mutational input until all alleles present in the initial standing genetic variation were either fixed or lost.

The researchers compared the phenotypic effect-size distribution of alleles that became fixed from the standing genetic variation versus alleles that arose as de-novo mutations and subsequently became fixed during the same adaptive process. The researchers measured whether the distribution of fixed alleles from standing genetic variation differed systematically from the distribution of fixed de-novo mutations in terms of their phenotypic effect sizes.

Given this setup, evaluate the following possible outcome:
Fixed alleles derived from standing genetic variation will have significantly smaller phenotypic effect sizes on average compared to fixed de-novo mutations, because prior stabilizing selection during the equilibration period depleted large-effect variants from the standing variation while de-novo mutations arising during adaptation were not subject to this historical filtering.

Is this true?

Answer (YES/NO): NO